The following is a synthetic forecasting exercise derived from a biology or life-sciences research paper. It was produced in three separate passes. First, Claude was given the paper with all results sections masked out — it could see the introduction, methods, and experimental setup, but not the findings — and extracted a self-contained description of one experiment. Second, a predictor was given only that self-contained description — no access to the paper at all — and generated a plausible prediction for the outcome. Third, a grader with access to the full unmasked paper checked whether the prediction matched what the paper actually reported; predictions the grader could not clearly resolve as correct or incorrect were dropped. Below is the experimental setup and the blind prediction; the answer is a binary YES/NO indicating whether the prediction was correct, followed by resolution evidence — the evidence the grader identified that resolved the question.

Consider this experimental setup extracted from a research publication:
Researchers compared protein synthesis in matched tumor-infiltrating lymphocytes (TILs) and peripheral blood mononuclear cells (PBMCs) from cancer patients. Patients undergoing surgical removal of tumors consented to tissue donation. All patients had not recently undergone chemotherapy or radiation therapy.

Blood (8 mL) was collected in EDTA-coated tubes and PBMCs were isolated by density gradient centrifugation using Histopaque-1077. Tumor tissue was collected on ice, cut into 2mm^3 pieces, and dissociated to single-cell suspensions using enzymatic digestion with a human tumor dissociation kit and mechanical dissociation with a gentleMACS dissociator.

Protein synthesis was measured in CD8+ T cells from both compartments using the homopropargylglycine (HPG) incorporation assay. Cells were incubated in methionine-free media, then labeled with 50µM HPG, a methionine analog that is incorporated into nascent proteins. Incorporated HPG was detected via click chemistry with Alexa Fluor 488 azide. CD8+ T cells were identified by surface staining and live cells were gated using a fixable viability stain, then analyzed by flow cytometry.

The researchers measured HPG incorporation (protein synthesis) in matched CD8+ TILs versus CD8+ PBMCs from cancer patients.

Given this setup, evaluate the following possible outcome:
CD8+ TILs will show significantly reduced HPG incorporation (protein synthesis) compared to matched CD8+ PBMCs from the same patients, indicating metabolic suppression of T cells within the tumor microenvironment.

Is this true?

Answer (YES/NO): YES